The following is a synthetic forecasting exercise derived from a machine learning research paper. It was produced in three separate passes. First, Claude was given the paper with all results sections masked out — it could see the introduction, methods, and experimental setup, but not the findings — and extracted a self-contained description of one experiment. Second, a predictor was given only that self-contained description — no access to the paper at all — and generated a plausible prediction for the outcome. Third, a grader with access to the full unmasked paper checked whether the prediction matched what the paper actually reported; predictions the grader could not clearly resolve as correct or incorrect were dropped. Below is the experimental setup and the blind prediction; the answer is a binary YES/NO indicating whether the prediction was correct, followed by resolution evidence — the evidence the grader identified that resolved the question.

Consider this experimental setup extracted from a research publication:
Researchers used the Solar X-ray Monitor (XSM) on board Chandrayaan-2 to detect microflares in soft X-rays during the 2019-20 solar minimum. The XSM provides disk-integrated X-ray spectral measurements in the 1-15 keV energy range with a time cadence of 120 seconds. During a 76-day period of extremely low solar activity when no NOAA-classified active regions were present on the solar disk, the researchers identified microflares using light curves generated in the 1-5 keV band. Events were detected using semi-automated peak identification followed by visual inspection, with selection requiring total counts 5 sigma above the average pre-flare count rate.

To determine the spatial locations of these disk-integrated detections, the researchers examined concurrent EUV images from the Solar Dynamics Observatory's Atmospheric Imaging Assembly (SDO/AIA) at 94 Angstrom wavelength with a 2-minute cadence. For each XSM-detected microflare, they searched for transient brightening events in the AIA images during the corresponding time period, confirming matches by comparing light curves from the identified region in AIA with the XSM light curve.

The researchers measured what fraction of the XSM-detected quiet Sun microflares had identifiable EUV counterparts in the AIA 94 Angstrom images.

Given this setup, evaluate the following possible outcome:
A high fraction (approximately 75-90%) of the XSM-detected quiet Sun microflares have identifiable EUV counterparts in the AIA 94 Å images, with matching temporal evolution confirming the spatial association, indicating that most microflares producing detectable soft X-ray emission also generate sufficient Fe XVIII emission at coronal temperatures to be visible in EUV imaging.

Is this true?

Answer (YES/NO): YES